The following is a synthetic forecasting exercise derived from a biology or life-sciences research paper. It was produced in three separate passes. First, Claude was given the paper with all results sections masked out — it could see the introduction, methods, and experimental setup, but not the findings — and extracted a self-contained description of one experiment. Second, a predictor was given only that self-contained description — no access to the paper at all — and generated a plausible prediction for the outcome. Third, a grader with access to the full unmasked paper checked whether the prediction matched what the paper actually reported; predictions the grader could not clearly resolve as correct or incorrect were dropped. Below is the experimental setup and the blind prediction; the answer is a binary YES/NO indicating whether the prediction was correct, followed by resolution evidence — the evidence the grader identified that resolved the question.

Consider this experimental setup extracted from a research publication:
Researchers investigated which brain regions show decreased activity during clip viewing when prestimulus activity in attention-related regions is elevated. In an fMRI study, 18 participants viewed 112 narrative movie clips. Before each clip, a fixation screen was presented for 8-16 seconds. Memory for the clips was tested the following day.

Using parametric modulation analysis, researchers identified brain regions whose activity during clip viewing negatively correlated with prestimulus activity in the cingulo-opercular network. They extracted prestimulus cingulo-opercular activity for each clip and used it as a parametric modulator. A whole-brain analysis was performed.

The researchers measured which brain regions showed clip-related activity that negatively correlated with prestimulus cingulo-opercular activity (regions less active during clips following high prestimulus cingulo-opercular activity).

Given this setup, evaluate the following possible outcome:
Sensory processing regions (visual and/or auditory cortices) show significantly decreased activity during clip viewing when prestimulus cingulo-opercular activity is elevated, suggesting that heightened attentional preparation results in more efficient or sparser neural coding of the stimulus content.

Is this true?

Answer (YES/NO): NO